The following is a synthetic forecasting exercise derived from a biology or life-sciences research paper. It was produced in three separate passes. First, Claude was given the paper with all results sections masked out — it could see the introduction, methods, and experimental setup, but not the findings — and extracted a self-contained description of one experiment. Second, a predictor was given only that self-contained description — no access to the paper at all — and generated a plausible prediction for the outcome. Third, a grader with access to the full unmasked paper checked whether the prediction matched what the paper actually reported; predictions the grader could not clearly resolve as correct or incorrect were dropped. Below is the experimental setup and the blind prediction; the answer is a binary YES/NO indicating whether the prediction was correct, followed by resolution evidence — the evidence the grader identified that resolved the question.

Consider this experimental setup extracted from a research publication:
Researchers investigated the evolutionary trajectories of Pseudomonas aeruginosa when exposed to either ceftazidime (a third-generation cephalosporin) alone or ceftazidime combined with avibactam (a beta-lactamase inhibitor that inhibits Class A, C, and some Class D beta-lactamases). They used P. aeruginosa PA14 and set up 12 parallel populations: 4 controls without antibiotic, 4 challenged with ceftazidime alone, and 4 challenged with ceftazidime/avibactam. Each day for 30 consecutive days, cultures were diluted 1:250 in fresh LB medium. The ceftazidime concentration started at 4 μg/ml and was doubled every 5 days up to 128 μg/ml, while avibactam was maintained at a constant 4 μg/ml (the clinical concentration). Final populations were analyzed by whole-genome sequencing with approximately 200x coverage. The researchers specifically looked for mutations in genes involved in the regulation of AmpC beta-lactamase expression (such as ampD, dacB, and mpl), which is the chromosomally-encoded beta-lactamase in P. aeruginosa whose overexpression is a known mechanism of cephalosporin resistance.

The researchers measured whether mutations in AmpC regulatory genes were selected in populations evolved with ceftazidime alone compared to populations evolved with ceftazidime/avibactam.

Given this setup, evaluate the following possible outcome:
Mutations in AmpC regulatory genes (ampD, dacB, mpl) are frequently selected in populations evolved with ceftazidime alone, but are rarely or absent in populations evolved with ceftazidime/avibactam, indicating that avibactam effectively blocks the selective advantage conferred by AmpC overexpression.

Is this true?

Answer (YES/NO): YES